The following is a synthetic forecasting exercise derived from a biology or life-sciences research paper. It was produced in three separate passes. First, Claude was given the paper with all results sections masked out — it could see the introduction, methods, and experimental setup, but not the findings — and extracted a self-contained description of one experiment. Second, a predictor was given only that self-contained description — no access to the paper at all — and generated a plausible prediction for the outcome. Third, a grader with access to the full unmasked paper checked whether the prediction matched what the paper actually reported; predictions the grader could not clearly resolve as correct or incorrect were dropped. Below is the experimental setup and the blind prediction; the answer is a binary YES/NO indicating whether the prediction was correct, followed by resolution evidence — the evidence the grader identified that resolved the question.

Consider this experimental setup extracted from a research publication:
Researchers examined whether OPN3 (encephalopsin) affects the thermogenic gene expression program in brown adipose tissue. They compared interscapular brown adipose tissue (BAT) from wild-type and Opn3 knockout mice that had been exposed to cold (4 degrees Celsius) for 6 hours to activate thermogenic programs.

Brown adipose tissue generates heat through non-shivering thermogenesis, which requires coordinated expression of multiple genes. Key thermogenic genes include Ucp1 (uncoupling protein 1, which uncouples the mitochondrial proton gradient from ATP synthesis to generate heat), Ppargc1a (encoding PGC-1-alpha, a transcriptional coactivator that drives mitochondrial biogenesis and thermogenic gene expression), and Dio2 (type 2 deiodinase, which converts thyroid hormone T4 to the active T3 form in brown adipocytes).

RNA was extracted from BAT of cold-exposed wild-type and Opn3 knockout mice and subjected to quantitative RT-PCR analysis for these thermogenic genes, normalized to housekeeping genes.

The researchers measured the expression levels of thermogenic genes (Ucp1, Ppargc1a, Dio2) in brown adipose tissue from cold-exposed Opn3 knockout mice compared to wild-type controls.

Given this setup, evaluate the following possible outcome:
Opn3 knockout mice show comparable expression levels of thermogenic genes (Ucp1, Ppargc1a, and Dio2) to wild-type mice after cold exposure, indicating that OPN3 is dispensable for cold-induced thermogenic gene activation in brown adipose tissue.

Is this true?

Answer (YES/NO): NO